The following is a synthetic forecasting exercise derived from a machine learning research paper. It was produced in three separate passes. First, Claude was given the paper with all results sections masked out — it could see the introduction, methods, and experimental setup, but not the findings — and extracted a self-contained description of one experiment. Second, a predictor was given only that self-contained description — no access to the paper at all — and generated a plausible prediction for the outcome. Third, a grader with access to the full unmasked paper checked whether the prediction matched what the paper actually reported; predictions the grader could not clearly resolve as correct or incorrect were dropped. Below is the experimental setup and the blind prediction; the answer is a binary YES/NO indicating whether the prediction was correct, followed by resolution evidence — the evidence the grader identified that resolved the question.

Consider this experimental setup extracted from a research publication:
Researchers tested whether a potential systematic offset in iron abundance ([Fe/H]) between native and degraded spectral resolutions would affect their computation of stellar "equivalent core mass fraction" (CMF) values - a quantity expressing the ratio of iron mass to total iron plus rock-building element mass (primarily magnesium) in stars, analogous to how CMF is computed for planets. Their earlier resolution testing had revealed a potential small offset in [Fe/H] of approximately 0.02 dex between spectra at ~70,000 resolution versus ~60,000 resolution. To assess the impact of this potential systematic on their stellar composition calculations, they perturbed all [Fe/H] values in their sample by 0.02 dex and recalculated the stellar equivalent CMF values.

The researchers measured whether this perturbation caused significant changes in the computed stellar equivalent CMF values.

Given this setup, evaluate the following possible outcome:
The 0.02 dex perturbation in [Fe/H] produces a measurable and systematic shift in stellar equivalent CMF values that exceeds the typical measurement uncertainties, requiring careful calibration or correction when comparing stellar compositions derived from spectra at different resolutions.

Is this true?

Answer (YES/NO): NO